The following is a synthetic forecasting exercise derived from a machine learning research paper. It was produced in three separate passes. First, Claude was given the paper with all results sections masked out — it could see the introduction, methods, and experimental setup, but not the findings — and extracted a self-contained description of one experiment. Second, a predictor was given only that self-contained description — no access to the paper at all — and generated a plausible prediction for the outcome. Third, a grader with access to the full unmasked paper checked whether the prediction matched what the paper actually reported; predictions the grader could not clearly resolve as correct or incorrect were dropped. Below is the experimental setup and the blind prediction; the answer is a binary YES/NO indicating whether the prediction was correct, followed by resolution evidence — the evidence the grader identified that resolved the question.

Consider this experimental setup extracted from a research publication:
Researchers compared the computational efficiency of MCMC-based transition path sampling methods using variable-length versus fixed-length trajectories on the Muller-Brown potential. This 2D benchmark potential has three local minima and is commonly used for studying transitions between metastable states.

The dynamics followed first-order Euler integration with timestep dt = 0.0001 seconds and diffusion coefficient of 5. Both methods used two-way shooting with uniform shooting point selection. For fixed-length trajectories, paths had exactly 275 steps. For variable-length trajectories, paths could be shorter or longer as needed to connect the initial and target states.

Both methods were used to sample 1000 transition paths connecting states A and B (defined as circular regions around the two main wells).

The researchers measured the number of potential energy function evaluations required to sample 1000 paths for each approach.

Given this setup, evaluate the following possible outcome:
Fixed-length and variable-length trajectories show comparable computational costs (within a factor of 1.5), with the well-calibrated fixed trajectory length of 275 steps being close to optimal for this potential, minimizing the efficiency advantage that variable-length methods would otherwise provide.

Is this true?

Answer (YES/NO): NO